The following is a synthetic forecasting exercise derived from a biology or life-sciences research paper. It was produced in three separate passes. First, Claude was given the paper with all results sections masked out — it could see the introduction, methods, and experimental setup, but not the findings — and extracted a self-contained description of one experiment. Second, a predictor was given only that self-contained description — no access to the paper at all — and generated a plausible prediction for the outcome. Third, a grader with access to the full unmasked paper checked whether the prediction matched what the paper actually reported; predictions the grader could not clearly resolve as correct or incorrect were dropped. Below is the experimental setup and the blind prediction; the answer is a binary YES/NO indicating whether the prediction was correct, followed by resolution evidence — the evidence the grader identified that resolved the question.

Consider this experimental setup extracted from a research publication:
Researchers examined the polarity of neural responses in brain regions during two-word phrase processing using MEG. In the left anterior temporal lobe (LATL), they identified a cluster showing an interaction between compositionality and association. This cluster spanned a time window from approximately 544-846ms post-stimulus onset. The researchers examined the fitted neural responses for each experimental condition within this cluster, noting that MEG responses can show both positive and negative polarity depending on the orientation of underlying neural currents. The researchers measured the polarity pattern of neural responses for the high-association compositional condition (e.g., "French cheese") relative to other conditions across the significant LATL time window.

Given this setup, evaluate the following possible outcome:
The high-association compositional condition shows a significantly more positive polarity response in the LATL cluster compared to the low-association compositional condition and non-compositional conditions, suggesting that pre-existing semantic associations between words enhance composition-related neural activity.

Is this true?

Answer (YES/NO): YES